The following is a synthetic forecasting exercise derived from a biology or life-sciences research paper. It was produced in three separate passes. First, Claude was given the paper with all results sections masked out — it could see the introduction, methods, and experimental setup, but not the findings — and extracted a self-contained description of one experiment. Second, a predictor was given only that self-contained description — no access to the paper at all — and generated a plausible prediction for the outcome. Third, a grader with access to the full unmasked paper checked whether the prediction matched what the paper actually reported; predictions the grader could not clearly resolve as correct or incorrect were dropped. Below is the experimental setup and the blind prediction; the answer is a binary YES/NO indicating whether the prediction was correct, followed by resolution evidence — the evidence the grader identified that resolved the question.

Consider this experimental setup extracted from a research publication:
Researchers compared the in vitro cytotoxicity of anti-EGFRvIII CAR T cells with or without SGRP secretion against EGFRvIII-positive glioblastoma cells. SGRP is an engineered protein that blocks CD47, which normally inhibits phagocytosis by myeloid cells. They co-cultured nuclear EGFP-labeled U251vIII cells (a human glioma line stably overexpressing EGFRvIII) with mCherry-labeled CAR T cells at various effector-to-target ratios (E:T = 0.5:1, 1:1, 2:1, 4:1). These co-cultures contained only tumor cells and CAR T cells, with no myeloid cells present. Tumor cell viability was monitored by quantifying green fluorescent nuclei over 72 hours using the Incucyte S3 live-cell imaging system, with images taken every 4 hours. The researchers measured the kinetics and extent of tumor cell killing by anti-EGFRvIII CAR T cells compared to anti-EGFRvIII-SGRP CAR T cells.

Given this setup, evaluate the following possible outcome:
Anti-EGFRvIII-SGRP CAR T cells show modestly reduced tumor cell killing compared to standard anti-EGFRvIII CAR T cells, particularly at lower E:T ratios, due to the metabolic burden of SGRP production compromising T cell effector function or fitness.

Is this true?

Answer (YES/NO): NO